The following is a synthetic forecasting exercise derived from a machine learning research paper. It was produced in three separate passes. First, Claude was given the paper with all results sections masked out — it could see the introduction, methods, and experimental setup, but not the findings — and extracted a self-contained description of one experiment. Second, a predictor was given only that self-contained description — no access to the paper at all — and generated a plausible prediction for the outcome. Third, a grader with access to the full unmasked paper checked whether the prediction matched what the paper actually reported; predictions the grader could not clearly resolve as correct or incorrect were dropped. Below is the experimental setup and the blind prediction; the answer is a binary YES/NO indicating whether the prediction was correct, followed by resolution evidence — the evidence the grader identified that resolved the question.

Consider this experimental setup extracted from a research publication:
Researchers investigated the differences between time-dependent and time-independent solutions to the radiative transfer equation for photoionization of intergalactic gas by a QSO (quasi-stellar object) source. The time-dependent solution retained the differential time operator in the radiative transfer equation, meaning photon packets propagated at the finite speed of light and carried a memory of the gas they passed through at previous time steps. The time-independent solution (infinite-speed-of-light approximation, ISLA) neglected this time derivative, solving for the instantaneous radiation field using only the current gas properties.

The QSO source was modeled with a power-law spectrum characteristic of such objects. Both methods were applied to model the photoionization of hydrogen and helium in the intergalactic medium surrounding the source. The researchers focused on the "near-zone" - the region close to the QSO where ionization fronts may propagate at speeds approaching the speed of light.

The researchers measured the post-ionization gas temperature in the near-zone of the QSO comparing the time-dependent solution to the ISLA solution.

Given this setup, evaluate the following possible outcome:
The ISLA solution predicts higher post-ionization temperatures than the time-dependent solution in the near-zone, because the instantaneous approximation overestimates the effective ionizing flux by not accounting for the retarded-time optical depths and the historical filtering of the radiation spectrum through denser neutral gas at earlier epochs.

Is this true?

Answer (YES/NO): NO